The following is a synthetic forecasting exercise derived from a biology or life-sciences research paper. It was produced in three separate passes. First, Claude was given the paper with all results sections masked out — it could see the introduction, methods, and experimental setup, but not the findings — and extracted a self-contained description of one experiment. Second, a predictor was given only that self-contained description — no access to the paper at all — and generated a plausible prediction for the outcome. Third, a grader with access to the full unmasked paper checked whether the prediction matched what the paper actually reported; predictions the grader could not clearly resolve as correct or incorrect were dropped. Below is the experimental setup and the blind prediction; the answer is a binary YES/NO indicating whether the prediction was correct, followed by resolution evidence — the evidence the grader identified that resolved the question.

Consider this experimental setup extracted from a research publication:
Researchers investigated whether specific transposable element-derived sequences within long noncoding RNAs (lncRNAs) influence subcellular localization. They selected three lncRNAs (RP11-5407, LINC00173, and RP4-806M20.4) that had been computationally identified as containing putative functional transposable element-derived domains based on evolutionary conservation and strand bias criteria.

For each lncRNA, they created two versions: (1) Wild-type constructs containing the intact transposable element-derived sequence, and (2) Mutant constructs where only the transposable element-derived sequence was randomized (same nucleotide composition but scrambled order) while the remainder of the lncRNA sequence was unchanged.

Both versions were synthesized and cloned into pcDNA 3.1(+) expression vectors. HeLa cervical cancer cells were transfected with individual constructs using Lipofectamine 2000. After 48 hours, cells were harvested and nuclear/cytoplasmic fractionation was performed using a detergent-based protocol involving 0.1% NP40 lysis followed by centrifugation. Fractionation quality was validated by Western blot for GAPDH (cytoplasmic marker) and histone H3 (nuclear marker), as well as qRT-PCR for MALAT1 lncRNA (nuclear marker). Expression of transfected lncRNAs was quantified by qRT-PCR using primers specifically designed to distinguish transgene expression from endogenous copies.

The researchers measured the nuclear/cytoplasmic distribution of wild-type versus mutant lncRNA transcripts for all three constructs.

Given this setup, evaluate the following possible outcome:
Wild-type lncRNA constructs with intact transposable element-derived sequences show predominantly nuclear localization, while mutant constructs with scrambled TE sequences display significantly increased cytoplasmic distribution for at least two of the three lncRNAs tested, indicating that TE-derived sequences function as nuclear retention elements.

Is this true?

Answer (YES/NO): YES